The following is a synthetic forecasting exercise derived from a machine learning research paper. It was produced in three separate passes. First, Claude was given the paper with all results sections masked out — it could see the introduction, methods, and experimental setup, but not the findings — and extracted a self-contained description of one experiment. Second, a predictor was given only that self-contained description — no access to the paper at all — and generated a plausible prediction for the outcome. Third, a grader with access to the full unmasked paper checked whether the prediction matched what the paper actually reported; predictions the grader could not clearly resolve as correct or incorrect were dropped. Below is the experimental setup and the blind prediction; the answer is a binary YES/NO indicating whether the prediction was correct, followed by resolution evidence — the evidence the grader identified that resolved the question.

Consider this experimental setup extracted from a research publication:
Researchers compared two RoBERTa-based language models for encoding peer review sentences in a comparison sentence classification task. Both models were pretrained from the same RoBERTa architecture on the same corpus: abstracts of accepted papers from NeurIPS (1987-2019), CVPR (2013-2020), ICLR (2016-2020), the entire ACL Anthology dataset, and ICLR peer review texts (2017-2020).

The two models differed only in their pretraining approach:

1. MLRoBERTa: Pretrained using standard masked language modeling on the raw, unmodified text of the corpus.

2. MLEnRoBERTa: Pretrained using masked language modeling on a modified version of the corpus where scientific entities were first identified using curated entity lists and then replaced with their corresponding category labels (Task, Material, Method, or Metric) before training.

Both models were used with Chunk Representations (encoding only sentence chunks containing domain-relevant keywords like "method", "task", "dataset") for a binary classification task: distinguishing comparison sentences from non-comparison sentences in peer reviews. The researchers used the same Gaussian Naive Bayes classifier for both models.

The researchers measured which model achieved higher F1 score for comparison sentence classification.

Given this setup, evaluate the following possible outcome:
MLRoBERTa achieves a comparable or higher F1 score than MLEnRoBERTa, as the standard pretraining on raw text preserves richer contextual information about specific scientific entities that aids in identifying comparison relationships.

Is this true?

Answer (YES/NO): YES